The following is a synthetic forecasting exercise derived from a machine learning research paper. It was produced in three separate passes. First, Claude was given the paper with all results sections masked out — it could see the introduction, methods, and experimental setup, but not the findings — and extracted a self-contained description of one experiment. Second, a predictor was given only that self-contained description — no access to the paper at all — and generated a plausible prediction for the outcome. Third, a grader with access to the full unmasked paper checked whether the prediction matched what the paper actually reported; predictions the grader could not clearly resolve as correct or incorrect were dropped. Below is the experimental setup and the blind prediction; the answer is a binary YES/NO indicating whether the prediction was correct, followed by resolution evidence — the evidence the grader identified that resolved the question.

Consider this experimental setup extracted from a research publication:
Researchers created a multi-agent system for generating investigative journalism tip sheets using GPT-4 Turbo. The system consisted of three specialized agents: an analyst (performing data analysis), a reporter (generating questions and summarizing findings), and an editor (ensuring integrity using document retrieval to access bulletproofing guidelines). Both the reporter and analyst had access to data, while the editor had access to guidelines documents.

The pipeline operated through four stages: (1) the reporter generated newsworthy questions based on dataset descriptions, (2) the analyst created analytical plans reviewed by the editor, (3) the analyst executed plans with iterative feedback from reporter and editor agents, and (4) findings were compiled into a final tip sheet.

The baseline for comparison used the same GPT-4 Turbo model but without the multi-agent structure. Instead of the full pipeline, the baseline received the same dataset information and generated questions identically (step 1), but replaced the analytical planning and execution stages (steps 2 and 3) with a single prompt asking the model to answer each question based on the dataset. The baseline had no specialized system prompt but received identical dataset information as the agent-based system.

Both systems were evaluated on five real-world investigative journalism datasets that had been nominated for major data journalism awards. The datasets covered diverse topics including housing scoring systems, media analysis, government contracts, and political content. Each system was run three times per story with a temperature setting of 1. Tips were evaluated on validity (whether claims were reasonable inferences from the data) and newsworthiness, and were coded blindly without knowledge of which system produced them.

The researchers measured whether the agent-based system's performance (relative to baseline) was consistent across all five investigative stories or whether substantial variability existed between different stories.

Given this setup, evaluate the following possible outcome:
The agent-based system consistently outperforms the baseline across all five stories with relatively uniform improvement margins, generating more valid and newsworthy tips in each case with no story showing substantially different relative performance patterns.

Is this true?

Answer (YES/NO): NO